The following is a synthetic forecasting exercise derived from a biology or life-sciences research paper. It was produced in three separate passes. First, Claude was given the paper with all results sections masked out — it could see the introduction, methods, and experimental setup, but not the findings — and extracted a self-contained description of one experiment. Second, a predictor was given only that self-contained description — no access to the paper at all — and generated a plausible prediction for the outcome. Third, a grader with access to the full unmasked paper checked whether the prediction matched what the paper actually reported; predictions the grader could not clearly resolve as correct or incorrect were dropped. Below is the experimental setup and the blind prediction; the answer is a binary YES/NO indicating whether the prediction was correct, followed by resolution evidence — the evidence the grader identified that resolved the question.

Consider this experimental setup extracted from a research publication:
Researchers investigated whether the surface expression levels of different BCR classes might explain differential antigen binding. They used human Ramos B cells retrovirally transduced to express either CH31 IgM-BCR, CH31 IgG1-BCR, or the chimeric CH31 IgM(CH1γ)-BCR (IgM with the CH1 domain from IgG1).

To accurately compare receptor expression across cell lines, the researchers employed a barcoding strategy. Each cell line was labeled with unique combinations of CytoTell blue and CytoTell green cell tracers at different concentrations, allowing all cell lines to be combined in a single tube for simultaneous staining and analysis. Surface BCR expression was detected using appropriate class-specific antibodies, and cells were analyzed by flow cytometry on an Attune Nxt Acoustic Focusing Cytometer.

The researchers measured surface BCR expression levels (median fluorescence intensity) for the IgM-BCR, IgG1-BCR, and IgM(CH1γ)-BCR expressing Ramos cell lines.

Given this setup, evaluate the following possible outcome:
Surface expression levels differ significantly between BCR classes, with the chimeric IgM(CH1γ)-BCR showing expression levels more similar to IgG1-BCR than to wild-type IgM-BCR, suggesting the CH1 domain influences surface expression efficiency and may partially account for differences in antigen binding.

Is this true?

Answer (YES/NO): YES